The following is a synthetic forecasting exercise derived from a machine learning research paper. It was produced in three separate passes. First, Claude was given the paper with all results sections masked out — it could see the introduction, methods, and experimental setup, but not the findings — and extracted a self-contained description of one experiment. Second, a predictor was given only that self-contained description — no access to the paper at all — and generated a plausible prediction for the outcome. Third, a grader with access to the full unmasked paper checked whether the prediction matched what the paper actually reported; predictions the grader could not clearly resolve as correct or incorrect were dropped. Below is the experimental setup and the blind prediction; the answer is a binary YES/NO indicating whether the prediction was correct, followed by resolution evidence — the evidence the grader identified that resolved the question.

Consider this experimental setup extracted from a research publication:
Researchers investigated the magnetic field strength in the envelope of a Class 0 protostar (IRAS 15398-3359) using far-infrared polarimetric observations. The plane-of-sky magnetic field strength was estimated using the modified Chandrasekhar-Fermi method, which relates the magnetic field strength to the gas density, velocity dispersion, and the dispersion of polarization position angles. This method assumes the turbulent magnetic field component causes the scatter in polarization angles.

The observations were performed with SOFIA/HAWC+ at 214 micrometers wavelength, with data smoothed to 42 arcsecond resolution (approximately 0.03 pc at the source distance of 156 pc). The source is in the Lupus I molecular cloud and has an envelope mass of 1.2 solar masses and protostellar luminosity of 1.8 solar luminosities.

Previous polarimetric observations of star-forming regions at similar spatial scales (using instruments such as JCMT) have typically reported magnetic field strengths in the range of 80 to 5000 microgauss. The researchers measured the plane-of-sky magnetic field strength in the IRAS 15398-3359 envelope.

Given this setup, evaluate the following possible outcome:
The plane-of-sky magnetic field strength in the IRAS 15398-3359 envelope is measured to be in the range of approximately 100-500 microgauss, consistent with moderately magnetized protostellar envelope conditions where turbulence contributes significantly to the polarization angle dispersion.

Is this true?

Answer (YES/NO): NO